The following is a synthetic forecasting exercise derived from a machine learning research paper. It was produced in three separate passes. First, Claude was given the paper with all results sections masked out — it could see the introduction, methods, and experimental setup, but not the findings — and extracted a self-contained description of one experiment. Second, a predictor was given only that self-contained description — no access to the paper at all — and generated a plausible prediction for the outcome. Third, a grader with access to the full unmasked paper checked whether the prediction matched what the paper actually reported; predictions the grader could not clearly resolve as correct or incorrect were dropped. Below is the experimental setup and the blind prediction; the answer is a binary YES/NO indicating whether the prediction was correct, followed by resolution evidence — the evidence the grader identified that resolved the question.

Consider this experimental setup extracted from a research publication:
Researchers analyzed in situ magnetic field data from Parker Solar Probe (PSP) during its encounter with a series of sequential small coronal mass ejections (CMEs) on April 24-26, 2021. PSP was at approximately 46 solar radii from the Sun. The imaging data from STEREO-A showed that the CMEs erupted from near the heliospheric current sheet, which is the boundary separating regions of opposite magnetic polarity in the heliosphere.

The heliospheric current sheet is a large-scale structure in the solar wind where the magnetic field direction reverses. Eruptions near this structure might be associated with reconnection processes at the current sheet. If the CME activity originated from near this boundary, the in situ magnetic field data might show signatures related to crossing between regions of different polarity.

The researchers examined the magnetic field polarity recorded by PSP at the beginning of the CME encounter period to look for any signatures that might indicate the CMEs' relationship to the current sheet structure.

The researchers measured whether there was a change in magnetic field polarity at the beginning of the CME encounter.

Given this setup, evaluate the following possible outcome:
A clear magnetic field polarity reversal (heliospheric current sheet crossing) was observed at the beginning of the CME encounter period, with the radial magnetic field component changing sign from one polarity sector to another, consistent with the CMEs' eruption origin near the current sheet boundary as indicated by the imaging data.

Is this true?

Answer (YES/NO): YES